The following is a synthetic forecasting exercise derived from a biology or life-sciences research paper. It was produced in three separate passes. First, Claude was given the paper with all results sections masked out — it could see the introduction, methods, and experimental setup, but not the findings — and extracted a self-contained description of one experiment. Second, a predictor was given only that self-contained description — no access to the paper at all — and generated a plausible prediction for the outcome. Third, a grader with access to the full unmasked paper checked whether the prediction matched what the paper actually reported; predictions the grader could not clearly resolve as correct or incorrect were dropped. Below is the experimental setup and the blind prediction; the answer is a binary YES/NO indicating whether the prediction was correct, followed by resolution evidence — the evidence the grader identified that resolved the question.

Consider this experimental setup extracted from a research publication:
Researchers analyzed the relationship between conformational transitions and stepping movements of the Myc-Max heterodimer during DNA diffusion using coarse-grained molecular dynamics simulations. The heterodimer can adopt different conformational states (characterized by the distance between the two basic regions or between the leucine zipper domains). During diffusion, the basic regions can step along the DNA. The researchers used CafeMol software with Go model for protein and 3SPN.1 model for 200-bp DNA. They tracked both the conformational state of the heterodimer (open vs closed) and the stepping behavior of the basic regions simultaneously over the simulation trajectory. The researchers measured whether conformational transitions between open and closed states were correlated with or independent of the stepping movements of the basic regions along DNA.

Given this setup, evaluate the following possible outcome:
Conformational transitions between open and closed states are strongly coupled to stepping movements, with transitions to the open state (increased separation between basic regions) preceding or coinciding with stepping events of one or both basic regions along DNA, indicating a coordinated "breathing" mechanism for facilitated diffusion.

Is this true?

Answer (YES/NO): YES